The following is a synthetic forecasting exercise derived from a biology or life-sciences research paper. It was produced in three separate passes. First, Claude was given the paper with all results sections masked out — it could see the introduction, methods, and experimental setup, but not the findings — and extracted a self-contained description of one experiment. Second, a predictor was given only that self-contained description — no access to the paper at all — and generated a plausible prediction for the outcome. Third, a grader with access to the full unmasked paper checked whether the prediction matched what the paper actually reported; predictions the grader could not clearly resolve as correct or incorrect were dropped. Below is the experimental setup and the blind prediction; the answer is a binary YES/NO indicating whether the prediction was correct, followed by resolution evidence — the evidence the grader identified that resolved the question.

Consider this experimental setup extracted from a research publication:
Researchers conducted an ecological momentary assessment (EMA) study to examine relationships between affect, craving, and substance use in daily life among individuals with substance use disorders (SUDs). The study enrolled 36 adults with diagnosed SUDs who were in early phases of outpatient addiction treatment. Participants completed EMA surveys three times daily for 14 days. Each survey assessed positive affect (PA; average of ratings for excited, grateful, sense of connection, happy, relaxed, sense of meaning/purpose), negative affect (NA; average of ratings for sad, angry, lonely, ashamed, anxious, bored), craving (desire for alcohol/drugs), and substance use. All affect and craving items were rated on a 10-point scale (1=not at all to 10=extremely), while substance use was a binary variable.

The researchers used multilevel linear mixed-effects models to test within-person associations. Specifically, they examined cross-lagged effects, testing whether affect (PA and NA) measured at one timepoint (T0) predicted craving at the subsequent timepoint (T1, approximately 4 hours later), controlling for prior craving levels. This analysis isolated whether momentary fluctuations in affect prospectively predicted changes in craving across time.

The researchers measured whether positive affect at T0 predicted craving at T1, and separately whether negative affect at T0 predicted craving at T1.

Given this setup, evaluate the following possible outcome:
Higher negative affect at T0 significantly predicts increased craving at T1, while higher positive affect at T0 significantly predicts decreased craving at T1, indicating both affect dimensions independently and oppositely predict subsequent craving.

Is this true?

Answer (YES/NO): NO